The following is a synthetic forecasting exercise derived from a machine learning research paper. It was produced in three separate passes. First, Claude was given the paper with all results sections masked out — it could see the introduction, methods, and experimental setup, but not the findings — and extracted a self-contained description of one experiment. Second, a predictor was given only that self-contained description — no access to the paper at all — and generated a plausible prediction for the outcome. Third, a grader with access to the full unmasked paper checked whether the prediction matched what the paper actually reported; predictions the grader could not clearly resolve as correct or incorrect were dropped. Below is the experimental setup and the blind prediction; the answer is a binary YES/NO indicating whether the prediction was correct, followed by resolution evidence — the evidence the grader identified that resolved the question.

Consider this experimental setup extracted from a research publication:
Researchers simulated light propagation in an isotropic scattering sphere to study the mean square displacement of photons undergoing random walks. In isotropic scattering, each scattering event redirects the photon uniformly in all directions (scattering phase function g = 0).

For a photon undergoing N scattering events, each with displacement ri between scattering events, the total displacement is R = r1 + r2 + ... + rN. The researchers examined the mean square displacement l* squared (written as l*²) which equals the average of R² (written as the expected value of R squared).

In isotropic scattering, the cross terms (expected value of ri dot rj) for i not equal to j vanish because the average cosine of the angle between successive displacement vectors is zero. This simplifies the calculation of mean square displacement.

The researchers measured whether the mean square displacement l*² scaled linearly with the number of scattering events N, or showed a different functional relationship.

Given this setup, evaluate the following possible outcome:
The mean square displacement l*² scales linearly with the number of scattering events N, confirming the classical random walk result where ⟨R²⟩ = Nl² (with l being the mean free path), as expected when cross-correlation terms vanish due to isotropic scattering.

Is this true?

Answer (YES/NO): YES